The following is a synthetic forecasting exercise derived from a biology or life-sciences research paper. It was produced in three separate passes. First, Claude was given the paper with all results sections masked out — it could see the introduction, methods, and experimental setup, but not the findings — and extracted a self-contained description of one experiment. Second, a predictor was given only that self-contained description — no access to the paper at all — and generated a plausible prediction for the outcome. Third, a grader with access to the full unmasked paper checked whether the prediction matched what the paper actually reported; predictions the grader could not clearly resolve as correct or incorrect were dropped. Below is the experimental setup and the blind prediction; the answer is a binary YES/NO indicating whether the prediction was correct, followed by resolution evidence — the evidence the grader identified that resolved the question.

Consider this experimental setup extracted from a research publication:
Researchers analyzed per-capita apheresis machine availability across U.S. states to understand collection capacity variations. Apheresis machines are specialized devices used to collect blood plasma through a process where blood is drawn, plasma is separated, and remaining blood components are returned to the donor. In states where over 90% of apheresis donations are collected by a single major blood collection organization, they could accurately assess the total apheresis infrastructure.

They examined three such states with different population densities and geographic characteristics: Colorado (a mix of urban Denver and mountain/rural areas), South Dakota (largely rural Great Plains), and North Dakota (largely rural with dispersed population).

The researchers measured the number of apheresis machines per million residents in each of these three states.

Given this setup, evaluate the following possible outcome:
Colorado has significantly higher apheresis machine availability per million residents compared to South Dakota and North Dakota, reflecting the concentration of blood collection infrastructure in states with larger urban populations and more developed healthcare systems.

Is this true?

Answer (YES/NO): NO